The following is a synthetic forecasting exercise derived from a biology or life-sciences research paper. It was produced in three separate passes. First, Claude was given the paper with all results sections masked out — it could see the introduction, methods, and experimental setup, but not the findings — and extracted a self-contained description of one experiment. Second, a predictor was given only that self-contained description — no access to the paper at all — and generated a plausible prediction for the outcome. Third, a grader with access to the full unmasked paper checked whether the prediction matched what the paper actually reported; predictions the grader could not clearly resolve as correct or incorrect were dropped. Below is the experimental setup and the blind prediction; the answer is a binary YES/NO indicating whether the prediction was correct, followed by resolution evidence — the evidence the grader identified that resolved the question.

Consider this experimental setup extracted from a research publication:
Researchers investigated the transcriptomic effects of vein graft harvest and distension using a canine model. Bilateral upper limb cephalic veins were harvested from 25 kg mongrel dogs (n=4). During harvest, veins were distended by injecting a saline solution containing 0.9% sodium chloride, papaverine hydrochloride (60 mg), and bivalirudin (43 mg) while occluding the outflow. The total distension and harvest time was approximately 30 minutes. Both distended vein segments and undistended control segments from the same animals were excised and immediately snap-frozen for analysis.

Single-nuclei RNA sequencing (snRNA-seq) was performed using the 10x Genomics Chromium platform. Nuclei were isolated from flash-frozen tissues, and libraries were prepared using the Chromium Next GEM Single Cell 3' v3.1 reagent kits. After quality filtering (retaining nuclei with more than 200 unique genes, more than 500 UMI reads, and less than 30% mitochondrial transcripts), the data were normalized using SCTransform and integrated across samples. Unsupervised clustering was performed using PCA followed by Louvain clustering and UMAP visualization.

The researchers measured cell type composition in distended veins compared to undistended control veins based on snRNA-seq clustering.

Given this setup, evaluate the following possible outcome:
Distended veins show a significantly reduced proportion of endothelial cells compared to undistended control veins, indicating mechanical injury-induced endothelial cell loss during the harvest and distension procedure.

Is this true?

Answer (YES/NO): YES